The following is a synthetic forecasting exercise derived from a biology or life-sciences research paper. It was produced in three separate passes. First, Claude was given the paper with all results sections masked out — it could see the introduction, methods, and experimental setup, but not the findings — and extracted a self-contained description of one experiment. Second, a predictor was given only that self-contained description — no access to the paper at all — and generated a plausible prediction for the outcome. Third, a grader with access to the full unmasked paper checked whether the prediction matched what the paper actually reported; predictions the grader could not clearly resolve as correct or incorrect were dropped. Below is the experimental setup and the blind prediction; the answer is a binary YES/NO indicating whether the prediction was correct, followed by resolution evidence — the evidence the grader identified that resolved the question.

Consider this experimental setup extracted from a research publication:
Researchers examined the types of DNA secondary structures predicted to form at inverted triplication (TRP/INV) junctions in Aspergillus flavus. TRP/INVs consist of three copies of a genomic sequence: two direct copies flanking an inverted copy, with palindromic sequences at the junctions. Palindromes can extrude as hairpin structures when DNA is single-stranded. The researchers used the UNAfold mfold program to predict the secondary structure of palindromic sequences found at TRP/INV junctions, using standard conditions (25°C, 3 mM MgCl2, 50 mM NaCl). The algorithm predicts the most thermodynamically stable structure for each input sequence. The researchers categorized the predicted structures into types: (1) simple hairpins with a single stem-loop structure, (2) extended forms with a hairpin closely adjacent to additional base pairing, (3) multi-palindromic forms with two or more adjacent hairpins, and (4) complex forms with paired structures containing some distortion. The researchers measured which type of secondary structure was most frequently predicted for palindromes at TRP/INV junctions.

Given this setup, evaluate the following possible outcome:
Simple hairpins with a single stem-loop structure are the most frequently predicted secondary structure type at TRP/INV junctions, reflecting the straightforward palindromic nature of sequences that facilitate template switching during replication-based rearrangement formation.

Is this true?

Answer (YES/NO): YES